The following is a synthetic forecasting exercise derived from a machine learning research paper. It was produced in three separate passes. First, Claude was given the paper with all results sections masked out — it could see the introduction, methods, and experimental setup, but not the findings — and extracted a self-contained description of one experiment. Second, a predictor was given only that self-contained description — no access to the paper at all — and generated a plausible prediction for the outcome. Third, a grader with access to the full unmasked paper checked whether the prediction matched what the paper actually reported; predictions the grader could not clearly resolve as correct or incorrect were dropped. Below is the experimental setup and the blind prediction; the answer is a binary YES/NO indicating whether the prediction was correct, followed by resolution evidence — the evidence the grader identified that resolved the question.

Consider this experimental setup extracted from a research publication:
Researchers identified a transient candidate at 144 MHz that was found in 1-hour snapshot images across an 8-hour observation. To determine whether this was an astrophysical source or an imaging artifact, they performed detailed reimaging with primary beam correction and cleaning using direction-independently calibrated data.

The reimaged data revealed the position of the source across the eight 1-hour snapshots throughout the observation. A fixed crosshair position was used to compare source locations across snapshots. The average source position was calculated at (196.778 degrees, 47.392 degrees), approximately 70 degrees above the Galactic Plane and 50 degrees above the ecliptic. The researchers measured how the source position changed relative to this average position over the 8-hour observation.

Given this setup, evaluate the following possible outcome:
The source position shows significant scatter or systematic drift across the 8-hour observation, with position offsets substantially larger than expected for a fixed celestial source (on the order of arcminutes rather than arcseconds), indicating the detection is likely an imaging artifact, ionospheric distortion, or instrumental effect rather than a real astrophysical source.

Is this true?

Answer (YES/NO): YES